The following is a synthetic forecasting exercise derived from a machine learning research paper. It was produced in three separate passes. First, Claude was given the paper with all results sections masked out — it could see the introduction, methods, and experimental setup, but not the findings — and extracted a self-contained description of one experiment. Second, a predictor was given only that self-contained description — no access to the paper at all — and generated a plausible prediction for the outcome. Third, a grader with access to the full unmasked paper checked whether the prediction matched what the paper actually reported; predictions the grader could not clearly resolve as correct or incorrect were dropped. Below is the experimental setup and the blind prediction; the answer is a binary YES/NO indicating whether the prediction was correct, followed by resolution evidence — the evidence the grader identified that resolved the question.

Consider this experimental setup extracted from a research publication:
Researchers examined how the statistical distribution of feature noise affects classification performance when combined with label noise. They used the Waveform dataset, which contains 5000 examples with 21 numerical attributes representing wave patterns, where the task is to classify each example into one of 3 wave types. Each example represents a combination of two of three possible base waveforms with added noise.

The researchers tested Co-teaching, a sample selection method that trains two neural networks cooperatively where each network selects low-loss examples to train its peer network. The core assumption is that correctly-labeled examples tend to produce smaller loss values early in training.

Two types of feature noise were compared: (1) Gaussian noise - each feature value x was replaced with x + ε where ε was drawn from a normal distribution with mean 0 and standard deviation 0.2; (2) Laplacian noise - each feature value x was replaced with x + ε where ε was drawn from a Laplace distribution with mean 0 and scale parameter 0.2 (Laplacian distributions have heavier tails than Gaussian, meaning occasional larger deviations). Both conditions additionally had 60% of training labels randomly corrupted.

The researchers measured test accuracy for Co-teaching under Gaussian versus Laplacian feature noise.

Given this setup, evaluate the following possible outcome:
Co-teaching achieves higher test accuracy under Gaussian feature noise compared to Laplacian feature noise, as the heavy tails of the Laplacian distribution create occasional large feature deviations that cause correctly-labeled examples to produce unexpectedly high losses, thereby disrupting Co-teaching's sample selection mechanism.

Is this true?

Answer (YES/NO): NO